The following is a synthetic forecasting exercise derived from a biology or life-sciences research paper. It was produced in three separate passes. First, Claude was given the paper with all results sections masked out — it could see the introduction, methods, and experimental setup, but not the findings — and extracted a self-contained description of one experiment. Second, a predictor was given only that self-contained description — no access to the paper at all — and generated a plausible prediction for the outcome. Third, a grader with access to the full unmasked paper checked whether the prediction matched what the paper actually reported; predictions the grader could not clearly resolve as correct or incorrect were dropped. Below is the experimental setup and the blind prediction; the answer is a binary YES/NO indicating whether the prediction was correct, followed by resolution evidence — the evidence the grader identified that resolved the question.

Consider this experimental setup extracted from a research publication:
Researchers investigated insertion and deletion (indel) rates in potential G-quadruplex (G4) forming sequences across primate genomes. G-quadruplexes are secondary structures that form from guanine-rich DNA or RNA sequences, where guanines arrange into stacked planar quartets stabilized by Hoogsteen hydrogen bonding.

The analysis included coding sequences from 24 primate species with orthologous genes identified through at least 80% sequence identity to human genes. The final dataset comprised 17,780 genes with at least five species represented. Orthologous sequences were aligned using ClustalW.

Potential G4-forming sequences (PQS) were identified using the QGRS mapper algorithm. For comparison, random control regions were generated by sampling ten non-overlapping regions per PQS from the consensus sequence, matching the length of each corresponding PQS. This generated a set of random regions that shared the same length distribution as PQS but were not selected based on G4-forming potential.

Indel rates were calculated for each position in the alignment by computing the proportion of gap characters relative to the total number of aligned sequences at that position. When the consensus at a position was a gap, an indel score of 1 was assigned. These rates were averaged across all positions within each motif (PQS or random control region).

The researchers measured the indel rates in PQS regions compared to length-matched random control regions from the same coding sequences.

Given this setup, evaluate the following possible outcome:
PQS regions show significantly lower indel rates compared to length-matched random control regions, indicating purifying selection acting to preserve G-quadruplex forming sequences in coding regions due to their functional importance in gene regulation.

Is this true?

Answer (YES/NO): NO